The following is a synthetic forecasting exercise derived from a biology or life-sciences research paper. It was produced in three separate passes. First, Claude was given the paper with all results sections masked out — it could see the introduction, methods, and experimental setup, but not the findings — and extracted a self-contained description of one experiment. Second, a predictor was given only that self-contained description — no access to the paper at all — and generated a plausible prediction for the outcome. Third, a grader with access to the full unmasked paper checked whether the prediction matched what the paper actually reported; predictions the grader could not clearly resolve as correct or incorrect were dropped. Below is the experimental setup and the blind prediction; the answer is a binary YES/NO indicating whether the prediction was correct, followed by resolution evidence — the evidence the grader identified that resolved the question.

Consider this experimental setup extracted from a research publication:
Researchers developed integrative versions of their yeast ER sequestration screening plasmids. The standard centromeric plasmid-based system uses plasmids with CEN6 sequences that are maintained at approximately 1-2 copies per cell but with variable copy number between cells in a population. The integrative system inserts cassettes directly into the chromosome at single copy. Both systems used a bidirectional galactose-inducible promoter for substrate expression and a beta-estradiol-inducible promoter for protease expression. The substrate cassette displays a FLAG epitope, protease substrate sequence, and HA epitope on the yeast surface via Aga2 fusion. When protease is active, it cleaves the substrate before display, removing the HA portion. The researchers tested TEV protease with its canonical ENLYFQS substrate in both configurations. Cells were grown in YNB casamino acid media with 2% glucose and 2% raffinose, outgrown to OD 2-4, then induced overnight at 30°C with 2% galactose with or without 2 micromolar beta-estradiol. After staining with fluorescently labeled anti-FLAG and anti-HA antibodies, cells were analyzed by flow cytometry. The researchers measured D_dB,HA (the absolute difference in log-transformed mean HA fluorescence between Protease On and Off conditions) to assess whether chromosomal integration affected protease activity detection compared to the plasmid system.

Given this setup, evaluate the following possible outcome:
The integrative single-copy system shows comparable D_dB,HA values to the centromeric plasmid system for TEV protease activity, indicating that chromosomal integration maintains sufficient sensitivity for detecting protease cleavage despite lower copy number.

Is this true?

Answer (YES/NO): YES